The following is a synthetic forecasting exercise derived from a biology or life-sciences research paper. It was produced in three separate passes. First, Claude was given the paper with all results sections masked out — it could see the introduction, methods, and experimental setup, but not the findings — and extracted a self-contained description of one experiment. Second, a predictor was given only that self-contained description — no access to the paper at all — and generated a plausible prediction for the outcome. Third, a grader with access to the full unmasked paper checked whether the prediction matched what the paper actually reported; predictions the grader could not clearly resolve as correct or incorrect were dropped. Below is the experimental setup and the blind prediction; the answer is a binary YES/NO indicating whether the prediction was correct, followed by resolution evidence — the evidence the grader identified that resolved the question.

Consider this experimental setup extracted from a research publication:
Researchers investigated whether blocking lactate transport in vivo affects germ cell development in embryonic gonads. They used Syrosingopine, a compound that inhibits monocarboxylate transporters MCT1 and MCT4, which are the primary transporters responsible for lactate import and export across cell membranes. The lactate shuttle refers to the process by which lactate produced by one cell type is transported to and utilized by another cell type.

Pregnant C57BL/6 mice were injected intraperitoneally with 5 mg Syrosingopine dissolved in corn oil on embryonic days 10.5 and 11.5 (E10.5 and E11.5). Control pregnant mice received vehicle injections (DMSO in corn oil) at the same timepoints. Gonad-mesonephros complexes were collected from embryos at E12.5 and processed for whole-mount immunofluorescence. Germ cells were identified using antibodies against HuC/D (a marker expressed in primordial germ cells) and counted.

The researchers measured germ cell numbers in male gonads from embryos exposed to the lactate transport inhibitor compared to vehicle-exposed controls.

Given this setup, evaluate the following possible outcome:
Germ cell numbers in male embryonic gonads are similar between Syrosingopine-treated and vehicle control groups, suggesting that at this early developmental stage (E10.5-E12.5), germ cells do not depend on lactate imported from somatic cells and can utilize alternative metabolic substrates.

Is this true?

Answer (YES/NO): NO